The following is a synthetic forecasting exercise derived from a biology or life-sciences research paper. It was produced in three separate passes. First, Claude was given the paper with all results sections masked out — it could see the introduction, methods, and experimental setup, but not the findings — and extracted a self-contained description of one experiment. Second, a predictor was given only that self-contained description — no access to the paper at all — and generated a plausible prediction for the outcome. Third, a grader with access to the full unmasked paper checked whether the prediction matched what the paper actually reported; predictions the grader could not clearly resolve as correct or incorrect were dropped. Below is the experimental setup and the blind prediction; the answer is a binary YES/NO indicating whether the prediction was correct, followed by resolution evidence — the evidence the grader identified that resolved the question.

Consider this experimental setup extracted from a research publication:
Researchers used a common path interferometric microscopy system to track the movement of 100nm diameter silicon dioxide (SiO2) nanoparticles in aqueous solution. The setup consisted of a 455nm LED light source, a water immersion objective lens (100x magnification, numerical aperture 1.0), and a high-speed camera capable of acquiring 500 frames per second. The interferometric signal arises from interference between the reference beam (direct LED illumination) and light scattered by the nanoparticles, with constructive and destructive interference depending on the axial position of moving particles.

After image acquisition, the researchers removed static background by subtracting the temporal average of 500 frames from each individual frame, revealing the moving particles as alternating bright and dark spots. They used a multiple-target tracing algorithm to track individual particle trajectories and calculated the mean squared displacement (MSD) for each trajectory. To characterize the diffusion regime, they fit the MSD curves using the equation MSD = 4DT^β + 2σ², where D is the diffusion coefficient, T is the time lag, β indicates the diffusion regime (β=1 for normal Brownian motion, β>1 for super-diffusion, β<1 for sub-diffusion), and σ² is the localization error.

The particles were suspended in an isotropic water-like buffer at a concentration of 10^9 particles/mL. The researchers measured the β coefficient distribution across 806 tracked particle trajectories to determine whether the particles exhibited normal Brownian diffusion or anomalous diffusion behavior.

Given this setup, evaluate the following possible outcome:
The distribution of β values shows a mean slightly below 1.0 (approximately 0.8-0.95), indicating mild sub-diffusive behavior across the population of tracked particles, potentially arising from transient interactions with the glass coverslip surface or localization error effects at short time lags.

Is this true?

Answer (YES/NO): NO